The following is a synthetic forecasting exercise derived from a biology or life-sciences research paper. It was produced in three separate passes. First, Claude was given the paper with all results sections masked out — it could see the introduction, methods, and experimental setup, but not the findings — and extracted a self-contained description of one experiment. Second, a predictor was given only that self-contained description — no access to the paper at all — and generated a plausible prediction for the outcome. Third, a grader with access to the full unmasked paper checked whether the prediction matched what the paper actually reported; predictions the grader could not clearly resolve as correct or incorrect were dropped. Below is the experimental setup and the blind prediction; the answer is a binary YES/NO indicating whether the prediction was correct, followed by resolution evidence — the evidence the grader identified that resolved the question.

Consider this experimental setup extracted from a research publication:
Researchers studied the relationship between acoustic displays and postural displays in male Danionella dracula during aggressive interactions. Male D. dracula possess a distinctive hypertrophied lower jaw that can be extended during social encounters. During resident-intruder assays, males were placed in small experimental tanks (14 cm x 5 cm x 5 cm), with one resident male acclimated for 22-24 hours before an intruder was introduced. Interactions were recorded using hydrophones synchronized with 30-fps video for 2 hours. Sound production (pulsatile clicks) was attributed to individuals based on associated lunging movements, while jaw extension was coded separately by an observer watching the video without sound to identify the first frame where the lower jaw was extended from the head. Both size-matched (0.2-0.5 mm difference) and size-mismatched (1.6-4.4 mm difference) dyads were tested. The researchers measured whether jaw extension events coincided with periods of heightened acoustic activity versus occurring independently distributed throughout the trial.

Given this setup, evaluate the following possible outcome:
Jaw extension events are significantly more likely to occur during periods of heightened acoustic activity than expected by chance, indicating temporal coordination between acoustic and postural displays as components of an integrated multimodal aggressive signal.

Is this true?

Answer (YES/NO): YES